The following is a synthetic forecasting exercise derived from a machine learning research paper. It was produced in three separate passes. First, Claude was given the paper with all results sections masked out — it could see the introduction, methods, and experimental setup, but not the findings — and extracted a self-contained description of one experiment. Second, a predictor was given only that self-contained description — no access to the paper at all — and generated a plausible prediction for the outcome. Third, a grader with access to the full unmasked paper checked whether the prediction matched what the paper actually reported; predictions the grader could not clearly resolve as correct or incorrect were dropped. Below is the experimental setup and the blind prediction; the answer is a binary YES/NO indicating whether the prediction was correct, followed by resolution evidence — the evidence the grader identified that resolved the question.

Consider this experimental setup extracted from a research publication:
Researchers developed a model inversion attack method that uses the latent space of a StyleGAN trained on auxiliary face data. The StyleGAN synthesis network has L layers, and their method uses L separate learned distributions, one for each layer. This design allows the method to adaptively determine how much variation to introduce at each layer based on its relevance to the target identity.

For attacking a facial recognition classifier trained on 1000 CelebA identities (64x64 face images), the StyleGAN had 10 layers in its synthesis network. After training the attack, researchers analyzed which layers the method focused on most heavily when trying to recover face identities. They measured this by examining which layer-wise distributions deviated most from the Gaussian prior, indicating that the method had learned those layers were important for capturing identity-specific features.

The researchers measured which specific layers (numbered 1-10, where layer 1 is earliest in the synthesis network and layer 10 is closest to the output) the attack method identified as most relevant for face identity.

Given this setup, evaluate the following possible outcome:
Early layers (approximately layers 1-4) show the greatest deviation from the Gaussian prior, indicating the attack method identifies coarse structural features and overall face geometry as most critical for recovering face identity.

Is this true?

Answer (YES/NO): NO